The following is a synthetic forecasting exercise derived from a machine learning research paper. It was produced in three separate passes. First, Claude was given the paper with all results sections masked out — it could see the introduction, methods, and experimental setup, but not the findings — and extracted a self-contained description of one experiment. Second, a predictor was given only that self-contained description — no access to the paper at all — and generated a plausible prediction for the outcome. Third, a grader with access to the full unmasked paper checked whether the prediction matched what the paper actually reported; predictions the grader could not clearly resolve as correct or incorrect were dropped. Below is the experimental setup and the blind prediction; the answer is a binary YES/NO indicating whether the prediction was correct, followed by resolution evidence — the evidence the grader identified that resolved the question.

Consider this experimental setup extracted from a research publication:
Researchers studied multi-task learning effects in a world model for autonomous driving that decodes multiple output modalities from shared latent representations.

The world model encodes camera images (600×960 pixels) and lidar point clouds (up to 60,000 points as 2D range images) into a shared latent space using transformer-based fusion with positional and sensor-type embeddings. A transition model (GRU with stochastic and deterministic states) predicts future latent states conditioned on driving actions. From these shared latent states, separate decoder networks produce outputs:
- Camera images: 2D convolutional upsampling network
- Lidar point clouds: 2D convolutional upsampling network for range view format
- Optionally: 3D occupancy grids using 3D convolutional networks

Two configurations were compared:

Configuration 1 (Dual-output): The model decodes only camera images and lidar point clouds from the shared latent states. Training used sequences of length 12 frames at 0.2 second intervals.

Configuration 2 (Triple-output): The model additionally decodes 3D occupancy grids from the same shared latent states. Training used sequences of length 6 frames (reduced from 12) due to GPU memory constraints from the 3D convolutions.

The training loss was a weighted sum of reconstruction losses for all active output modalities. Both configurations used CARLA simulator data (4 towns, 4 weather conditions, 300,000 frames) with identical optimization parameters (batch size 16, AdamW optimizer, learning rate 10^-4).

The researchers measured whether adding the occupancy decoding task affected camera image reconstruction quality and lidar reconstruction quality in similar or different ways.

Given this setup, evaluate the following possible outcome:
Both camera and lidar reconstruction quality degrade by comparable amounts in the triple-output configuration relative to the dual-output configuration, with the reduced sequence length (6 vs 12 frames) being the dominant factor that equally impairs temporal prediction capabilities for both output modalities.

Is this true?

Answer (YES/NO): NO